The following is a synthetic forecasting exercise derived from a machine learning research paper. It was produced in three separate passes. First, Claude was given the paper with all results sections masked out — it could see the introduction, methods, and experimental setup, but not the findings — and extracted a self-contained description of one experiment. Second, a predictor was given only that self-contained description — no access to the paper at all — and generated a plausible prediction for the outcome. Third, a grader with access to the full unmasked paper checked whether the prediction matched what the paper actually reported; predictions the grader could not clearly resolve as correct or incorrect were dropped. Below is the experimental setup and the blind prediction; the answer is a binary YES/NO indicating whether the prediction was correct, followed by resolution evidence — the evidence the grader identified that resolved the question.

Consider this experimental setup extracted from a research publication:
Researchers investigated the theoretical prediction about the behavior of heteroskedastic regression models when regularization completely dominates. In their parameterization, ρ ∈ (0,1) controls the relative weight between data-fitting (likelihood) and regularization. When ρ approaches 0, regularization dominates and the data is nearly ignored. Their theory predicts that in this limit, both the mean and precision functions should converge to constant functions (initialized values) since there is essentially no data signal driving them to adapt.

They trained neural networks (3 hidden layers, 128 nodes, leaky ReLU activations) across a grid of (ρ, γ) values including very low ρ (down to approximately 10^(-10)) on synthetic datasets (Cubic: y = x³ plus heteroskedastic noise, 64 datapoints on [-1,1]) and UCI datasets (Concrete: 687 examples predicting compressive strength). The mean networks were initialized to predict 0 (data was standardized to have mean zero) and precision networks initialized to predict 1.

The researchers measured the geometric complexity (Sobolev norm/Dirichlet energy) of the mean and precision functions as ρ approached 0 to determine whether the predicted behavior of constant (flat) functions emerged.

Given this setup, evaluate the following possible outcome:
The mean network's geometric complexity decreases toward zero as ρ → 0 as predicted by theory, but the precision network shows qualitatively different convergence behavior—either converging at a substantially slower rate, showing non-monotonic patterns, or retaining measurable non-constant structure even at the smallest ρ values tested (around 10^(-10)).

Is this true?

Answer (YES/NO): NO